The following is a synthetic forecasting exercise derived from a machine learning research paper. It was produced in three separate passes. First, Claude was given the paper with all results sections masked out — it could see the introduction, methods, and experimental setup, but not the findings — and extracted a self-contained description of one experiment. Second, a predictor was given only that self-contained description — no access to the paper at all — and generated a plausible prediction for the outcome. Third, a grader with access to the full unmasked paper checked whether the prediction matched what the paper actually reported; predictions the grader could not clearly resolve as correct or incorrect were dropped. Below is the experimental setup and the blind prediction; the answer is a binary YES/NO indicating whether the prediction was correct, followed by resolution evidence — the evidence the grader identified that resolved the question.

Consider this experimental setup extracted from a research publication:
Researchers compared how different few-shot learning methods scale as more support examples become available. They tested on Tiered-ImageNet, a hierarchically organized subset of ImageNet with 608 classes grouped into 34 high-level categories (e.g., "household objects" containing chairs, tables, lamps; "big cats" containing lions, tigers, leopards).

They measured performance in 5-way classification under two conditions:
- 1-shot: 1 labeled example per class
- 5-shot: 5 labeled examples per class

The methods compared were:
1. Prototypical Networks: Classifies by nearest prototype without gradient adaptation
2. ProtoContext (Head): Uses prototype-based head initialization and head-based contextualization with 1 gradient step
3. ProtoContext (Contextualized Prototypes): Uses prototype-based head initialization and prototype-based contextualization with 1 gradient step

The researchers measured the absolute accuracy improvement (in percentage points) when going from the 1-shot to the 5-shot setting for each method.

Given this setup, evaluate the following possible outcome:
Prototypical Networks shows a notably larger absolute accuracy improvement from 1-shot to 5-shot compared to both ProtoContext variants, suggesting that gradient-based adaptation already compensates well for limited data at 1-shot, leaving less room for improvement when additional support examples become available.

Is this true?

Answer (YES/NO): YES